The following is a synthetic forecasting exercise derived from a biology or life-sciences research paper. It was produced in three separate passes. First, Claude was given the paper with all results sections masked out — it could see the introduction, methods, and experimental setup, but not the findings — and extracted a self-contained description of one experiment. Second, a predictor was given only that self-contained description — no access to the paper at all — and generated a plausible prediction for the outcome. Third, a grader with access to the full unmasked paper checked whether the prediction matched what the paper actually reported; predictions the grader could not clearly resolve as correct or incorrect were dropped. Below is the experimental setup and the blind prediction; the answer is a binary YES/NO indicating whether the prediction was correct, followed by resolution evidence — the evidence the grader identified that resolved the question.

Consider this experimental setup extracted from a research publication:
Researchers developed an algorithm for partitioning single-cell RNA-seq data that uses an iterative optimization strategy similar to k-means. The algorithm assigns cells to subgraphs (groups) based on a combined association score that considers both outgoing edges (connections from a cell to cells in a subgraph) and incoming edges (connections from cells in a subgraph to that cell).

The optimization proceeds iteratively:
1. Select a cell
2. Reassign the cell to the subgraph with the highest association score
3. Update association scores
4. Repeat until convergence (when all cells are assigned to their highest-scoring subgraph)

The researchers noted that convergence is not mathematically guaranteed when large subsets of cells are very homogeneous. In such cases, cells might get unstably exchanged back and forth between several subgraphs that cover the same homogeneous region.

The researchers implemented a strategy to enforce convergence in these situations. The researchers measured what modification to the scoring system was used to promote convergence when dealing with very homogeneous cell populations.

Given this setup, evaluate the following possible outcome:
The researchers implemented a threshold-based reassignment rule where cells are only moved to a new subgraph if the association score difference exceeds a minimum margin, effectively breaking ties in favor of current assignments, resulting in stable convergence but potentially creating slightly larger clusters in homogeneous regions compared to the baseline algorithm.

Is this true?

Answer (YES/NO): NO